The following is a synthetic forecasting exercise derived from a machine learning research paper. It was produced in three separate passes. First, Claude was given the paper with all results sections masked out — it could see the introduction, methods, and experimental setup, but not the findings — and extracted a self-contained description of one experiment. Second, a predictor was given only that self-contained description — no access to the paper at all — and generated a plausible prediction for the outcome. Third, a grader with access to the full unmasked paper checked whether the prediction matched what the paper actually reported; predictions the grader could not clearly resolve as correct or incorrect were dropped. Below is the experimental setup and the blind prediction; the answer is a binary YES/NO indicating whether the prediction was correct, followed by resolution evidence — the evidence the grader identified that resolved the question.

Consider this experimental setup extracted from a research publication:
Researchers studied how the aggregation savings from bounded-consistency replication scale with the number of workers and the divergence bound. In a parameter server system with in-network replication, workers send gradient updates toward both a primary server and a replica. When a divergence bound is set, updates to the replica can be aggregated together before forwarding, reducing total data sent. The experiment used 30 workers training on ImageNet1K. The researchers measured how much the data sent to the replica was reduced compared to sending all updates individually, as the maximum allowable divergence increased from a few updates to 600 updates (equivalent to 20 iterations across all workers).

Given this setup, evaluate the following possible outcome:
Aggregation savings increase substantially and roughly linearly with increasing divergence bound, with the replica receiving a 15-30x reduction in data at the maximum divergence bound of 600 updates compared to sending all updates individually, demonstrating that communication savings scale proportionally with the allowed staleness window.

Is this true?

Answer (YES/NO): NO